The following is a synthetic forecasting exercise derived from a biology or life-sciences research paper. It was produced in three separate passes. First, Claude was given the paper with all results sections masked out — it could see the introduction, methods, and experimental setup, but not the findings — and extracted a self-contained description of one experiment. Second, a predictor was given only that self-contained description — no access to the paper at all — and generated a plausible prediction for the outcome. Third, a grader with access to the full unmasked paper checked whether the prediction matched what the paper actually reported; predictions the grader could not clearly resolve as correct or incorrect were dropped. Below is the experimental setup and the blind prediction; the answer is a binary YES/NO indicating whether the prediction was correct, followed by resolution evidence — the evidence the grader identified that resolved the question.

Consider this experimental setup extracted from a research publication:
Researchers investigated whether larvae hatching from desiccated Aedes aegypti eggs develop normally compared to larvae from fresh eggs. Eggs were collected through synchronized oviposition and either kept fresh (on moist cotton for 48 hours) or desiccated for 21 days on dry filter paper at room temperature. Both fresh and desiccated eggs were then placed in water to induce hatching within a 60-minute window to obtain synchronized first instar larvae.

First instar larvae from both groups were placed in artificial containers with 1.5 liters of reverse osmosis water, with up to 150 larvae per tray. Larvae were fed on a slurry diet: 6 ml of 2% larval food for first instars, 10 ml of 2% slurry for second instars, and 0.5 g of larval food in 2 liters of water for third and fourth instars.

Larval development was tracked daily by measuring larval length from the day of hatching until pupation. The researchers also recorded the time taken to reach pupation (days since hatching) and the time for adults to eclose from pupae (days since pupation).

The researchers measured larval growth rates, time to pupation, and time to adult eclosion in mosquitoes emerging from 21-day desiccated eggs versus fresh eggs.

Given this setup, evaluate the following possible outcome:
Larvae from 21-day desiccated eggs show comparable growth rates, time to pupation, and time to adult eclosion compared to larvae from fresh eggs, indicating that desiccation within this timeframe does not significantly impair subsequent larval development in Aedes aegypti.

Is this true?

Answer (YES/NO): YES